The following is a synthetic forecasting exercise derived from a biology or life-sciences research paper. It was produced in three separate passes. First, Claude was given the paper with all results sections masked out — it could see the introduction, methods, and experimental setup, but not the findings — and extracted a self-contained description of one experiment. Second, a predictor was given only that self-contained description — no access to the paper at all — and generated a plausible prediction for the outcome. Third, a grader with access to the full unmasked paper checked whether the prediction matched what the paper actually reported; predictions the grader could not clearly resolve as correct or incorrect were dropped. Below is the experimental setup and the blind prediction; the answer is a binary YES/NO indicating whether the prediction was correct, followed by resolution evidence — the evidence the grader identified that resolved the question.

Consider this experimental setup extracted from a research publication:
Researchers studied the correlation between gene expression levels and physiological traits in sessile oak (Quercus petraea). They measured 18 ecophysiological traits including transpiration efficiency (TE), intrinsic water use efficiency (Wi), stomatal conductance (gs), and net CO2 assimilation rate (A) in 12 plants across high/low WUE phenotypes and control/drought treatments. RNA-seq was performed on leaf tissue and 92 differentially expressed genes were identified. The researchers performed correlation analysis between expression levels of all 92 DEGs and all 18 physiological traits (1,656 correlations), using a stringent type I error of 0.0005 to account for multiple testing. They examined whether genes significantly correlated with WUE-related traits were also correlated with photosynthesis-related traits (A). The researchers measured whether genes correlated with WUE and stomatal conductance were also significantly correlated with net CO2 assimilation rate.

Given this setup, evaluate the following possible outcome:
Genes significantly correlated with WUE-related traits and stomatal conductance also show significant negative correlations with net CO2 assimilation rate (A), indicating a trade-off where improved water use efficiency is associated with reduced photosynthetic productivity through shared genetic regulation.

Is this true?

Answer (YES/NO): NO